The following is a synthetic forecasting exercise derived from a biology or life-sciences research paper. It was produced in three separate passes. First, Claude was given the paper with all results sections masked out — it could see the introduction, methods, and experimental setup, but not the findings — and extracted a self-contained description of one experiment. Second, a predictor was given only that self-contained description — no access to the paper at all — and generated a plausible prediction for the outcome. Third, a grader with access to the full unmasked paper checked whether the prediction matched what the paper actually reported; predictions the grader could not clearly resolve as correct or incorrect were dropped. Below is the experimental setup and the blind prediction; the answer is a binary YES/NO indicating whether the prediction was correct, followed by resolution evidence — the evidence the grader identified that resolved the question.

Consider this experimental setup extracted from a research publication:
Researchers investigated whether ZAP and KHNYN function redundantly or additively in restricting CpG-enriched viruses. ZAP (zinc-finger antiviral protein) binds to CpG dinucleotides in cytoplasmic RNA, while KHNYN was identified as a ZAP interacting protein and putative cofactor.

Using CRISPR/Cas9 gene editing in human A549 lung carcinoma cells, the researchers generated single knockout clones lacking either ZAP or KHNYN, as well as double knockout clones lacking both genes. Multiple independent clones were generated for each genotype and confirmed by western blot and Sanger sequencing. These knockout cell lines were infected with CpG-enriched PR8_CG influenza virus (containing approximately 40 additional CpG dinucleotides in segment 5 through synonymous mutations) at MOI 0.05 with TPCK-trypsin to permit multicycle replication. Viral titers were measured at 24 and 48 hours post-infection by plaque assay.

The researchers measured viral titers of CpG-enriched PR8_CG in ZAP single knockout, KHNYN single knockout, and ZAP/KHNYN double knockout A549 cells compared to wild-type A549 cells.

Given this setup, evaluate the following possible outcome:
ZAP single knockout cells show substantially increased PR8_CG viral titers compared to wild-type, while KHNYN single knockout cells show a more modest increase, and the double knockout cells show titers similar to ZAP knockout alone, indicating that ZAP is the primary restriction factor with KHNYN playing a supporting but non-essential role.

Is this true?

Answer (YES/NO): NO